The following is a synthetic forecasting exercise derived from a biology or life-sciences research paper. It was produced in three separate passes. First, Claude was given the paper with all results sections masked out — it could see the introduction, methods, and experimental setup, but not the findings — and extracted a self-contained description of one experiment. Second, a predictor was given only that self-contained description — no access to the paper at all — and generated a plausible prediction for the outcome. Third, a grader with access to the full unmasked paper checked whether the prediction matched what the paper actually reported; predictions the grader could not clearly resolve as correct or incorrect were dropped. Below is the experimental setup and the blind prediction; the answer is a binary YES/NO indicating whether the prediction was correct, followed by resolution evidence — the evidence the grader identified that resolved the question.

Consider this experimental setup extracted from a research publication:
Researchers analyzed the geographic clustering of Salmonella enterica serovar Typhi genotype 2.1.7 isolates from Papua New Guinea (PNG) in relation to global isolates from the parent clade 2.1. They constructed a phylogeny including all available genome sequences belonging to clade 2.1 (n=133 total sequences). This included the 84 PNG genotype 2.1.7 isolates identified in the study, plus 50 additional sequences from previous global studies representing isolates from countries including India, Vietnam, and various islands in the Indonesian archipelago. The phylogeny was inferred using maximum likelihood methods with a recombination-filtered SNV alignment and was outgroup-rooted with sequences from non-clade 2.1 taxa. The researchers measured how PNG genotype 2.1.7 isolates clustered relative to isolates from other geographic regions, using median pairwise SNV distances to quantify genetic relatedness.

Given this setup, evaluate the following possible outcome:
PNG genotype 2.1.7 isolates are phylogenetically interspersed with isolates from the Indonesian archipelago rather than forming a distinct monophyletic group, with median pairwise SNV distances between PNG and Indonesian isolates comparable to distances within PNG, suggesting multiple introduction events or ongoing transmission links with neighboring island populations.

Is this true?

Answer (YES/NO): NO